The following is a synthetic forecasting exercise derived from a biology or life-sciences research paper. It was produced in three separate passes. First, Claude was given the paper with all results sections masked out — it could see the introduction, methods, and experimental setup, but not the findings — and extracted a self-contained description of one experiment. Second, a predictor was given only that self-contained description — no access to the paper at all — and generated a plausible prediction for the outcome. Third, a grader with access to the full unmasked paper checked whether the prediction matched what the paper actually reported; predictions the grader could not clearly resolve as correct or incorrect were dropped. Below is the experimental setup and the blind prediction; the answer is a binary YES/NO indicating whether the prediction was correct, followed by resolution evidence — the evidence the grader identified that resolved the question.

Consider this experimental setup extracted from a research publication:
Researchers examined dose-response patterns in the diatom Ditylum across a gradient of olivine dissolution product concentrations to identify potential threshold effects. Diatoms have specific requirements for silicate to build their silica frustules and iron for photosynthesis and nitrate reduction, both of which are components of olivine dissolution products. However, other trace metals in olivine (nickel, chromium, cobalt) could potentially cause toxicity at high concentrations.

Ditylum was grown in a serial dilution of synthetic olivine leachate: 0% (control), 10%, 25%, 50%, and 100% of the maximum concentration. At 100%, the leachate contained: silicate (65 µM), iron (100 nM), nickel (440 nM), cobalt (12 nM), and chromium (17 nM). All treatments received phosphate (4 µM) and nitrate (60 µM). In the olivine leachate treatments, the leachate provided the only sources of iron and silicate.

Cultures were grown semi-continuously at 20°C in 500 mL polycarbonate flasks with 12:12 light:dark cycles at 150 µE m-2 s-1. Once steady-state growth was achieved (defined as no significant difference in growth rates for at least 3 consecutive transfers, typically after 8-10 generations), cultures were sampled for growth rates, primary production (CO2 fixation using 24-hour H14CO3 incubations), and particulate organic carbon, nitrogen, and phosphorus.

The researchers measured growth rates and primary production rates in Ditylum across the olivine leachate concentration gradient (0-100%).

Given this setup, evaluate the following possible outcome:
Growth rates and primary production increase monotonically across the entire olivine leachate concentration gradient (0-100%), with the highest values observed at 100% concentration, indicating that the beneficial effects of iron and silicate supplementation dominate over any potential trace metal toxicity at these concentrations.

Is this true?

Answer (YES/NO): NO